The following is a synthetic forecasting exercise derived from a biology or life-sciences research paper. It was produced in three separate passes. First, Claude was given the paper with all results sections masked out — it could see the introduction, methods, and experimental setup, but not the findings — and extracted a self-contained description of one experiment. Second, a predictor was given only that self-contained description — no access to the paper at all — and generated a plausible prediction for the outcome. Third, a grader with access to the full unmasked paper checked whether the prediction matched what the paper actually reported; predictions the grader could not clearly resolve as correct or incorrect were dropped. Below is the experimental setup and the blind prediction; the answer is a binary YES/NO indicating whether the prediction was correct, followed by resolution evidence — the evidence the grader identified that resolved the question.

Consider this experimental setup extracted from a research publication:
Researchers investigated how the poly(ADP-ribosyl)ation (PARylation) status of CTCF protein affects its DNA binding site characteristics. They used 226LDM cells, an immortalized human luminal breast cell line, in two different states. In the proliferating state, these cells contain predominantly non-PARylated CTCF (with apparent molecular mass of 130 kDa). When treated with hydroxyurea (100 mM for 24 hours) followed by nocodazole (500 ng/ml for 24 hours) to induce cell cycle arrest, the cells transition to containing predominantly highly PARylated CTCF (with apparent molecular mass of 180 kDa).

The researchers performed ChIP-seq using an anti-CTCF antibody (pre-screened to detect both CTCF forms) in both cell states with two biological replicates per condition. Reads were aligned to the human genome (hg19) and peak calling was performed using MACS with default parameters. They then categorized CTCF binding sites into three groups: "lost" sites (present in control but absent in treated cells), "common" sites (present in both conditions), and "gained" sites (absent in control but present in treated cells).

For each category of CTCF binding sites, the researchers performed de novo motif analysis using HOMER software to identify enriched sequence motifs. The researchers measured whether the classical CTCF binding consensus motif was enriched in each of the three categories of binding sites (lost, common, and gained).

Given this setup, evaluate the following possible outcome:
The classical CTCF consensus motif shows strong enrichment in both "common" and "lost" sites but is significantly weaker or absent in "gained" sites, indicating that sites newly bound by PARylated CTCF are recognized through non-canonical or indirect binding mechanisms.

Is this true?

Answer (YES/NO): YES